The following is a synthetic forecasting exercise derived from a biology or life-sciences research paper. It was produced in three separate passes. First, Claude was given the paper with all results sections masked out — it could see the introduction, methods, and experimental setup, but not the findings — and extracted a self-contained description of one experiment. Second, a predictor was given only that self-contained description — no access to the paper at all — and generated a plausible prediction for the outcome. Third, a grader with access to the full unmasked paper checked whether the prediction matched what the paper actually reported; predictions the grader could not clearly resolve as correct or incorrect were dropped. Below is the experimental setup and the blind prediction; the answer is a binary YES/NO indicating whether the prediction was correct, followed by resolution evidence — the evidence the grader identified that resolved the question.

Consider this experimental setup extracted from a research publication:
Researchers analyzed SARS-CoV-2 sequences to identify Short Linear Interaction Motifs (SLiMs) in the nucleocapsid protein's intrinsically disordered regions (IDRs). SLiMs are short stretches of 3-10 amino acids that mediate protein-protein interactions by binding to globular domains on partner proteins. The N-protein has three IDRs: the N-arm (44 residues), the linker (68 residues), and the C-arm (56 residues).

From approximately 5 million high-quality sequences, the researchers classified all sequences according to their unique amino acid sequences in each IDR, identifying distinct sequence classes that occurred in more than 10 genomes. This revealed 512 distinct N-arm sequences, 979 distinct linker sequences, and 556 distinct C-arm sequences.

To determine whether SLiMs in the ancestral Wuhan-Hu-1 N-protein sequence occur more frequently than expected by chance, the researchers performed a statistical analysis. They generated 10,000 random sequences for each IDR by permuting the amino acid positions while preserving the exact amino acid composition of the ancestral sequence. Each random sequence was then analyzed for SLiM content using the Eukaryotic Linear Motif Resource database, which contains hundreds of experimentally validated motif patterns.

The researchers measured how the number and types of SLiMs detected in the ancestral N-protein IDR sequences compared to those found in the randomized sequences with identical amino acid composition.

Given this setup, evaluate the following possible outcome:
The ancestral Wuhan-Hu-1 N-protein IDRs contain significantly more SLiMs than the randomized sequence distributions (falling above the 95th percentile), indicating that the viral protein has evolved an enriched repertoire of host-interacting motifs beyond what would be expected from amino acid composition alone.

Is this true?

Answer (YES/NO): NO